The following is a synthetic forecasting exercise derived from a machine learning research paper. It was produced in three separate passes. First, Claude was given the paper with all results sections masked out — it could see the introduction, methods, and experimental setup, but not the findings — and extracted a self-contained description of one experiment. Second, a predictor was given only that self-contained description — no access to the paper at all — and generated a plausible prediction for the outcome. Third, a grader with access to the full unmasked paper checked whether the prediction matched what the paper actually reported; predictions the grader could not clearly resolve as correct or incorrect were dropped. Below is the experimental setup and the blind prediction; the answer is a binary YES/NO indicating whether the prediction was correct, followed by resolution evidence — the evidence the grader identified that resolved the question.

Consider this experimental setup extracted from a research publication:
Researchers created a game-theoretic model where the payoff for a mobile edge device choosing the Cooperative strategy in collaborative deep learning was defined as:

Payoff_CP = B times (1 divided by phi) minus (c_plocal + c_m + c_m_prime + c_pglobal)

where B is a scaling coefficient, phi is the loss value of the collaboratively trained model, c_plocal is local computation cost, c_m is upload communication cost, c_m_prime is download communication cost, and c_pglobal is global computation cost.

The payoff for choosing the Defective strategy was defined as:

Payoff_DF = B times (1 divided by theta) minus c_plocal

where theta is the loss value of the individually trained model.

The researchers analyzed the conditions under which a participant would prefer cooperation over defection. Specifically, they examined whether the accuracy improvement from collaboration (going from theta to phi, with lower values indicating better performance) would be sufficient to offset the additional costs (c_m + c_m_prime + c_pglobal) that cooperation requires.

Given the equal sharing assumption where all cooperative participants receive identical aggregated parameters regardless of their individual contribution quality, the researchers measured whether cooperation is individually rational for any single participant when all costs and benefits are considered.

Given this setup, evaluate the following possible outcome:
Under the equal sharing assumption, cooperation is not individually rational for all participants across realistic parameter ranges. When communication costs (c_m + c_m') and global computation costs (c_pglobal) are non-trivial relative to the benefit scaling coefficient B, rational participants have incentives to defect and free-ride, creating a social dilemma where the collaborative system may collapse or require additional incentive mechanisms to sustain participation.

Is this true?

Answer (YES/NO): YES